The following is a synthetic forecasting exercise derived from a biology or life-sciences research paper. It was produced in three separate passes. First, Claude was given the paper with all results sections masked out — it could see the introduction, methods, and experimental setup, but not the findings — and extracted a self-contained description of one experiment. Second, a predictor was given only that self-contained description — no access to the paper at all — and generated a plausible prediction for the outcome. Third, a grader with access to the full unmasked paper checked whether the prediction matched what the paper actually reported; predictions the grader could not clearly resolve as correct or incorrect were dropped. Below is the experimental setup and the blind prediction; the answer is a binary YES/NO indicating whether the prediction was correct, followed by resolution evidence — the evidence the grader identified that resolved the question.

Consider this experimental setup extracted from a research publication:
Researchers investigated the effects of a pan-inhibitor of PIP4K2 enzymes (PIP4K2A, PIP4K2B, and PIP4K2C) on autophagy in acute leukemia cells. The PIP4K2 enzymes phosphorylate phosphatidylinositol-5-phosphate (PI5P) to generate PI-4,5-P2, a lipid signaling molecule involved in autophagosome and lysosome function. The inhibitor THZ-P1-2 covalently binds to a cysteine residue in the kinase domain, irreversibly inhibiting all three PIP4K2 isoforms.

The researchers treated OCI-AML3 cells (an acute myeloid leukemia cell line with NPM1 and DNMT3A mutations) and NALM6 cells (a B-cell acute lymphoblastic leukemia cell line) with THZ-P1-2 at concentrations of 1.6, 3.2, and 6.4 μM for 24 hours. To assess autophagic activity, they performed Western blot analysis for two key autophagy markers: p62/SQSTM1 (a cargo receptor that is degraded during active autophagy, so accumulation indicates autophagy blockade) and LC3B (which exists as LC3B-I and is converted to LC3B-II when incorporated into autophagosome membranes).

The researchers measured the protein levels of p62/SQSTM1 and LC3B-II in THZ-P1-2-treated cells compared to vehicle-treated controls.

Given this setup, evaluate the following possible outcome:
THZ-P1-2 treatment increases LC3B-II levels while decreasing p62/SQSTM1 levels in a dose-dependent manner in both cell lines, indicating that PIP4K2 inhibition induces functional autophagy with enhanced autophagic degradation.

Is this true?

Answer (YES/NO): NO